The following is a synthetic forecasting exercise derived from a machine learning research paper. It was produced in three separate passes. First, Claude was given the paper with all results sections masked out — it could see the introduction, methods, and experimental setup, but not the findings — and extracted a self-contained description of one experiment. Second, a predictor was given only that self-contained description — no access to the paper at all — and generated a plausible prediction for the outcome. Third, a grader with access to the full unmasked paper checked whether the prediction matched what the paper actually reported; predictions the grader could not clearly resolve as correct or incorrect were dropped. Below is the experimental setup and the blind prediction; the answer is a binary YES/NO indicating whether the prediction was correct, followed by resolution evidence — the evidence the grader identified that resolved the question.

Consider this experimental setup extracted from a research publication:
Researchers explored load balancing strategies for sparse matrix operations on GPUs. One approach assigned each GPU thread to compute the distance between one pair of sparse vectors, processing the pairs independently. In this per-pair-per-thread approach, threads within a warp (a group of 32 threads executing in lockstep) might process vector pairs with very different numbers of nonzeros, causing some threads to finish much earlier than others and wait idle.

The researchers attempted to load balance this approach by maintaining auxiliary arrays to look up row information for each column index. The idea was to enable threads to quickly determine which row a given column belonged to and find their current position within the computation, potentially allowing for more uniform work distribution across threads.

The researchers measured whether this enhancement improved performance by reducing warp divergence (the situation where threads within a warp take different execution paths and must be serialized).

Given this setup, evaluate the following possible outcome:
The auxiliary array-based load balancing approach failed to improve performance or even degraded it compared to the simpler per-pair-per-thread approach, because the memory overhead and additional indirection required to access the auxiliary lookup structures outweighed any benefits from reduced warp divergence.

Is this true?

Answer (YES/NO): NO